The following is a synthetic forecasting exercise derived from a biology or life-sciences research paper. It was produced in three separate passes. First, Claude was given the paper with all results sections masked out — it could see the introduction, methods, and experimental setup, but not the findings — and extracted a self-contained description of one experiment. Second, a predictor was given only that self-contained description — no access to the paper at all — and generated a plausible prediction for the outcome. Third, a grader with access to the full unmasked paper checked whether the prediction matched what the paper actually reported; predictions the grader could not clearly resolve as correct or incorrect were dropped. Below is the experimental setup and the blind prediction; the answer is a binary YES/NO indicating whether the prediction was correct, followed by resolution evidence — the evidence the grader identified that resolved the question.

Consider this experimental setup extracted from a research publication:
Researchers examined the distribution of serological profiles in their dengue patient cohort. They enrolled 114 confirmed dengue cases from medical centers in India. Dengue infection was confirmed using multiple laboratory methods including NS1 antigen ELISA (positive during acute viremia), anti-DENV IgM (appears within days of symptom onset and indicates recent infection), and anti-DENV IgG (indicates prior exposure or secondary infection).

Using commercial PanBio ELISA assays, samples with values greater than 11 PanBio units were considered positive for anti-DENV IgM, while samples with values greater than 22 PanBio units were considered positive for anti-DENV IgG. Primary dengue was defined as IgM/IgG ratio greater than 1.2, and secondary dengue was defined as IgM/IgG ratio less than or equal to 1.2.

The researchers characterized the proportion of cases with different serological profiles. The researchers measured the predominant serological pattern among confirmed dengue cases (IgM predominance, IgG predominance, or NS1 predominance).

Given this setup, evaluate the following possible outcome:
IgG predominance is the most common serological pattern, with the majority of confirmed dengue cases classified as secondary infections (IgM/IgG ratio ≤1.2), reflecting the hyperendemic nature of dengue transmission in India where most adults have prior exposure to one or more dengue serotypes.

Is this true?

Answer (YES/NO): NO